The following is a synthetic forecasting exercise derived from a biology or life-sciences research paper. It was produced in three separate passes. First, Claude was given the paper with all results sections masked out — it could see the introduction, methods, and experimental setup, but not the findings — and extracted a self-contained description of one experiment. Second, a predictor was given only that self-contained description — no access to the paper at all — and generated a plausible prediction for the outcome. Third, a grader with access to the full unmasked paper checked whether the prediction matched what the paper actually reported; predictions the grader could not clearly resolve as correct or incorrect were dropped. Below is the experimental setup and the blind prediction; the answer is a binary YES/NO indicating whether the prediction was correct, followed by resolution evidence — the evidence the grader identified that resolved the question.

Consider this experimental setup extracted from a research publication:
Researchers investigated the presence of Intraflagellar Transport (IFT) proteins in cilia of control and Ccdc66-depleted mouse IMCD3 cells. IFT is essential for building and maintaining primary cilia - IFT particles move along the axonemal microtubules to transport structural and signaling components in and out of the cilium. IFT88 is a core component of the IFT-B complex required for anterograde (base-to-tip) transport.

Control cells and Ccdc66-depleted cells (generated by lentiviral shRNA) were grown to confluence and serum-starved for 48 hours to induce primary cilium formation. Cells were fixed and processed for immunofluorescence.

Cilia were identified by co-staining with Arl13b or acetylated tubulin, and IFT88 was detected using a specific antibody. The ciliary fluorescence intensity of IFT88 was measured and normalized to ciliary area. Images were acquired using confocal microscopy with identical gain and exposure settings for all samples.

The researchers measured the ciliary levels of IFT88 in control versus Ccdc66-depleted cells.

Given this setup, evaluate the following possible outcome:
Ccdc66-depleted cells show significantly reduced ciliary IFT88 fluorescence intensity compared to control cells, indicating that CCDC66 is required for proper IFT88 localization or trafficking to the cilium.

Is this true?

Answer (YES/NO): NO